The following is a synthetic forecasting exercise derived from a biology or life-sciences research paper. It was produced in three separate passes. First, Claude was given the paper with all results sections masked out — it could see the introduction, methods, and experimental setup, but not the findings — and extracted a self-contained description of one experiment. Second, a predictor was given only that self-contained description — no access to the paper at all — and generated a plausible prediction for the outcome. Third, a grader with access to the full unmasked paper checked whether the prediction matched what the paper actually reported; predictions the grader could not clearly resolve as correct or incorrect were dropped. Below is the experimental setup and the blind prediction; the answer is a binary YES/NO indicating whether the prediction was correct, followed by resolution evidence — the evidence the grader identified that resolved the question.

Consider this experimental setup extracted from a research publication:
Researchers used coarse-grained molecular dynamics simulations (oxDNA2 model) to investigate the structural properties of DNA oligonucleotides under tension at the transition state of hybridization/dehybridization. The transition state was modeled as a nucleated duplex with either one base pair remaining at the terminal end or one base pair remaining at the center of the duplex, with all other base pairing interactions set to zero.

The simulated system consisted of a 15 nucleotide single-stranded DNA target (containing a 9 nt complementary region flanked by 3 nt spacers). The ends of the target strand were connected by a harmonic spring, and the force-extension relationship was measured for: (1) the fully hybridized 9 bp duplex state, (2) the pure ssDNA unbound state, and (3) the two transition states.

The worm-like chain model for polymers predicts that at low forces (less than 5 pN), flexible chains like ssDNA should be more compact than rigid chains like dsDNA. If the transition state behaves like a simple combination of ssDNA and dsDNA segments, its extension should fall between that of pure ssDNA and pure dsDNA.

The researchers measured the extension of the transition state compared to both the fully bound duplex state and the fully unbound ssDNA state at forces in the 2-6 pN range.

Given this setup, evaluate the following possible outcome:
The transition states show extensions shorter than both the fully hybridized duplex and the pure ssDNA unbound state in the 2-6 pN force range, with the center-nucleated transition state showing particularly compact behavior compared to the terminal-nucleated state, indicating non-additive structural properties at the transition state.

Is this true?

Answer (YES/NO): NO